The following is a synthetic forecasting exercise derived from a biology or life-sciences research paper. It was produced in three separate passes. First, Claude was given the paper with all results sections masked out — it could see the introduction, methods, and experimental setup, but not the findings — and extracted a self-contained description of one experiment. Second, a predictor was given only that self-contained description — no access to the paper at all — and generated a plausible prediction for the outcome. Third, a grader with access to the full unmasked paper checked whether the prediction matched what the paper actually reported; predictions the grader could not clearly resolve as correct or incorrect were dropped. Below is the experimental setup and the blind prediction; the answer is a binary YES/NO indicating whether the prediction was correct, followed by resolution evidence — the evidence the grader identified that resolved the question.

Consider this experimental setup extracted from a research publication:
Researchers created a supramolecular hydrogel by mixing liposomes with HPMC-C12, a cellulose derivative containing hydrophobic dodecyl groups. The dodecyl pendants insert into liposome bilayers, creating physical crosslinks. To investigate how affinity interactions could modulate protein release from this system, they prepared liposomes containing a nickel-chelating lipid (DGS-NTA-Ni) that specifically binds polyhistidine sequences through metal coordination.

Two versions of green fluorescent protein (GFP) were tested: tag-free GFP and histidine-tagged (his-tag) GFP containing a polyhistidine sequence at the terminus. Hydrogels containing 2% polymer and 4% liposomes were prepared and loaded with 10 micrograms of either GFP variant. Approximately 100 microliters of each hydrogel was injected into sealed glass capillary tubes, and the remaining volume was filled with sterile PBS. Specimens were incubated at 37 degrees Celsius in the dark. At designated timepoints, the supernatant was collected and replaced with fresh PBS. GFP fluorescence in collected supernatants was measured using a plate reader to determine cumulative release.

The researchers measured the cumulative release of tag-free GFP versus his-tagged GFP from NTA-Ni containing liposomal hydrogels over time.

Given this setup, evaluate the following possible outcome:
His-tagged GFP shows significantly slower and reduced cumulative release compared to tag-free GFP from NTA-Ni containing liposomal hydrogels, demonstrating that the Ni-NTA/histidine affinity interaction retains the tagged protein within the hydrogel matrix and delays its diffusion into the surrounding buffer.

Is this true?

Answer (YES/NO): YES